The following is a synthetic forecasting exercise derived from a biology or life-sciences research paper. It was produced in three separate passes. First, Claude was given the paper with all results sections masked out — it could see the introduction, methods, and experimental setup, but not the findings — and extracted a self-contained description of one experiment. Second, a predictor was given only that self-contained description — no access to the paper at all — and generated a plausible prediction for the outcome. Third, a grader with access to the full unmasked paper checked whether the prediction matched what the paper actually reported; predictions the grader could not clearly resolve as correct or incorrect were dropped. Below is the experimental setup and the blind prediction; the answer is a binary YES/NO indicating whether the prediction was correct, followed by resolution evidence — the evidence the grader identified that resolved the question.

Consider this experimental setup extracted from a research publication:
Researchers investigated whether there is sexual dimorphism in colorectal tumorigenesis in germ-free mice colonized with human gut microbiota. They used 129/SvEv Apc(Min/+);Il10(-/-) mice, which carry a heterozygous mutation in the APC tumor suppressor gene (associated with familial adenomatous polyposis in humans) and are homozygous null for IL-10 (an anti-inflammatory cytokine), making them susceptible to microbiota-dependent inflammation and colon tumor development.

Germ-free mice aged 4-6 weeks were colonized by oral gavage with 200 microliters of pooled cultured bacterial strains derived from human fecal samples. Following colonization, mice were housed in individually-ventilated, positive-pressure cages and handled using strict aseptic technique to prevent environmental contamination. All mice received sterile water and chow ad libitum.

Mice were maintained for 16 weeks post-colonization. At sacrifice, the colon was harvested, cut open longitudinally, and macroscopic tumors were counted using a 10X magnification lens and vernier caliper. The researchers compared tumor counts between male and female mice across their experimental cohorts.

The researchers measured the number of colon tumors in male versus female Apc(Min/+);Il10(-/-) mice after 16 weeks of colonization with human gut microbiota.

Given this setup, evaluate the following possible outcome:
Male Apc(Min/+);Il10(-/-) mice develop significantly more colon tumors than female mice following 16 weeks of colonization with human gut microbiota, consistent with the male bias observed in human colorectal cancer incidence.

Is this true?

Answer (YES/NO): NO